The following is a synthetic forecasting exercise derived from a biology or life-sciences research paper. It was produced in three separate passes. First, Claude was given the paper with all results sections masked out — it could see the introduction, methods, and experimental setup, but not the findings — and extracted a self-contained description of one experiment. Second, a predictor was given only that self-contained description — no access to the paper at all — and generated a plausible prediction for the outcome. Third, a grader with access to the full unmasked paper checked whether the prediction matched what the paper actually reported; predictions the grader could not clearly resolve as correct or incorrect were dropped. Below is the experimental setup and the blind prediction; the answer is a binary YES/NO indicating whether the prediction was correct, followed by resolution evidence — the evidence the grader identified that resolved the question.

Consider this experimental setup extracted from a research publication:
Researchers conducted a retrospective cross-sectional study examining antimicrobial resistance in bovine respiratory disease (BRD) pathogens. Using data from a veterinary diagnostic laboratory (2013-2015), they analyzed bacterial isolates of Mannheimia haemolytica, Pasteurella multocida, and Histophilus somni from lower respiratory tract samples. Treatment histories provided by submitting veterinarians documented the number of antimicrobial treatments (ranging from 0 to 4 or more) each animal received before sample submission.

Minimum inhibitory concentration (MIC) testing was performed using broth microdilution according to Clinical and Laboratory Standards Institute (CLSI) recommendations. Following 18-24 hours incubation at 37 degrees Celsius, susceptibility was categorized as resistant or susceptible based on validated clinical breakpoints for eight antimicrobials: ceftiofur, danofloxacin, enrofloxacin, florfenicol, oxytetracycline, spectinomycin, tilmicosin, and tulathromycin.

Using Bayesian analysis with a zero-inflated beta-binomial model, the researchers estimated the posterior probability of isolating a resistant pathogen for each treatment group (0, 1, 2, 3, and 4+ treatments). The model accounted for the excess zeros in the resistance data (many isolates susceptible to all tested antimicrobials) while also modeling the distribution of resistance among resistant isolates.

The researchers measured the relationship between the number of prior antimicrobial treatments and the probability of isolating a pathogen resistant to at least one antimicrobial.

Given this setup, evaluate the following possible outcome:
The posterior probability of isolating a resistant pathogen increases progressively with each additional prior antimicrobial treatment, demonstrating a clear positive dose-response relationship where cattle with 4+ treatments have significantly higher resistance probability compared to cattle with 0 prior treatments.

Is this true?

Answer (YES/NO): NO